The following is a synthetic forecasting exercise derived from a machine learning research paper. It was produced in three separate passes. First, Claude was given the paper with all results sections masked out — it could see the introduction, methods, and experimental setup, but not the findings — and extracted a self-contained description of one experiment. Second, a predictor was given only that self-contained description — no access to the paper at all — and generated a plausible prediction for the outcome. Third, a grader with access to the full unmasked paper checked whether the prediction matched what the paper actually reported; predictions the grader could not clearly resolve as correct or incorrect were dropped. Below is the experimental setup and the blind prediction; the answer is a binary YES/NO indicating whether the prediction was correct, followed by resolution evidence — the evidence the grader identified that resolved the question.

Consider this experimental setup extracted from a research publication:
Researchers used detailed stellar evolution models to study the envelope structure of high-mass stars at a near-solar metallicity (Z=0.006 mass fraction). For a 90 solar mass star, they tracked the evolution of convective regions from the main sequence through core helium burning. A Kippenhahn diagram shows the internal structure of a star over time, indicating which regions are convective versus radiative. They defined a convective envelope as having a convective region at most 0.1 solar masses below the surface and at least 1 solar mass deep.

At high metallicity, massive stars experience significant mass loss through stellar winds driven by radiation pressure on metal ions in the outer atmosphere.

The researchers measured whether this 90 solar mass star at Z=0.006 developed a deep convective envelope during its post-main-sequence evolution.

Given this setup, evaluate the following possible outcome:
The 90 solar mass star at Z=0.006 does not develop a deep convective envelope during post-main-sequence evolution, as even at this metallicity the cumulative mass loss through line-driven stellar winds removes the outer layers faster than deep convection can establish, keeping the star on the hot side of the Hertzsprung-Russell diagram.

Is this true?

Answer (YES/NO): YES